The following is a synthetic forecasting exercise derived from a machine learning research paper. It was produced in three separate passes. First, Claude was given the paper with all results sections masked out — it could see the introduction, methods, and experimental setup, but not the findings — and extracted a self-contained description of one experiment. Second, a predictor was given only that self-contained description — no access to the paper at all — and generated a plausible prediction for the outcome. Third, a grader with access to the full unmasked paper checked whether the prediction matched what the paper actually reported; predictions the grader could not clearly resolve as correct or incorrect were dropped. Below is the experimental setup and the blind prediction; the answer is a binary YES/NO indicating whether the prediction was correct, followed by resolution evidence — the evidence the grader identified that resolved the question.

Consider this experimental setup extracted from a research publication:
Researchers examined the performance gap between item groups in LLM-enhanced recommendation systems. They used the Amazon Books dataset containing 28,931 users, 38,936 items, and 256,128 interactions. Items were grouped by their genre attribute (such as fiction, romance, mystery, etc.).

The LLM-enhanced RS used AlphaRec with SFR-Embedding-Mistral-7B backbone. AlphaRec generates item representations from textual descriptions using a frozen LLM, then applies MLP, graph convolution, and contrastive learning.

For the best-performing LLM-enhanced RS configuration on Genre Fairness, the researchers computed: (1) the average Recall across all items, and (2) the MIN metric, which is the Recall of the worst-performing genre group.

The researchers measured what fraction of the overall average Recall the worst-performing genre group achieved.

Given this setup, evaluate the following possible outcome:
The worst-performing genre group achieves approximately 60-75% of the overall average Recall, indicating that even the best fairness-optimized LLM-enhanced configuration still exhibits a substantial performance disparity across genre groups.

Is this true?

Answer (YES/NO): NO